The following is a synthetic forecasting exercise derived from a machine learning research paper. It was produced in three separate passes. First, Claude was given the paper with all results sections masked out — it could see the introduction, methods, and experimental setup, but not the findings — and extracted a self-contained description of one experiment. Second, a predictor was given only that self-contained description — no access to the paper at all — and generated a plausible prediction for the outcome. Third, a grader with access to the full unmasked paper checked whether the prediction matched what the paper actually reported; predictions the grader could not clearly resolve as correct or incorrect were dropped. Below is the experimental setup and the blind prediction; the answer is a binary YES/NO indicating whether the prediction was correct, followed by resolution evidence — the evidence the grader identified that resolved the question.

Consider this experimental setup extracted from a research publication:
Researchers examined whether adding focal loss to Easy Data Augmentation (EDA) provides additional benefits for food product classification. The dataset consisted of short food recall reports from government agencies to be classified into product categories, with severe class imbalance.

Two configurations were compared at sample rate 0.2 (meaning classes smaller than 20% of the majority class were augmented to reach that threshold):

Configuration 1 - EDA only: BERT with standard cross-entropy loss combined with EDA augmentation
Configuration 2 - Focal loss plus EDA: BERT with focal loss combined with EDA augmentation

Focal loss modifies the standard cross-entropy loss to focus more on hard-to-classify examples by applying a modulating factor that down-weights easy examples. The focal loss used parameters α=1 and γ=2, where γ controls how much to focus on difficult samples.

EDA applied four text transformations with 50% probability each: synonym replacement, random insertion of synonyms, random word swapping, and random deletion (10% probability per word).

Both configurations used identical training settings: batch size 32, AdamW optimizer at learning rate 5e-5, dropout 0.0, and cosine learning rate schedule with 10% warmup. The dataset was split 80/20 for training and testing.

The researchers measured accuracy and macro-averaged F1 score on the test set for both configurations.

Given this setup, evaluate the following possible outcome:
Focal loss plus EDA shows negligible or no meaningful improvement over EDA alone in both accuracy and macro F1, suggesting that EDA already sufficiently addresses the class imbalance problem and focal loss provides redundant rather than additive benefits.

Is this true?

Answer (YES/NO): YES